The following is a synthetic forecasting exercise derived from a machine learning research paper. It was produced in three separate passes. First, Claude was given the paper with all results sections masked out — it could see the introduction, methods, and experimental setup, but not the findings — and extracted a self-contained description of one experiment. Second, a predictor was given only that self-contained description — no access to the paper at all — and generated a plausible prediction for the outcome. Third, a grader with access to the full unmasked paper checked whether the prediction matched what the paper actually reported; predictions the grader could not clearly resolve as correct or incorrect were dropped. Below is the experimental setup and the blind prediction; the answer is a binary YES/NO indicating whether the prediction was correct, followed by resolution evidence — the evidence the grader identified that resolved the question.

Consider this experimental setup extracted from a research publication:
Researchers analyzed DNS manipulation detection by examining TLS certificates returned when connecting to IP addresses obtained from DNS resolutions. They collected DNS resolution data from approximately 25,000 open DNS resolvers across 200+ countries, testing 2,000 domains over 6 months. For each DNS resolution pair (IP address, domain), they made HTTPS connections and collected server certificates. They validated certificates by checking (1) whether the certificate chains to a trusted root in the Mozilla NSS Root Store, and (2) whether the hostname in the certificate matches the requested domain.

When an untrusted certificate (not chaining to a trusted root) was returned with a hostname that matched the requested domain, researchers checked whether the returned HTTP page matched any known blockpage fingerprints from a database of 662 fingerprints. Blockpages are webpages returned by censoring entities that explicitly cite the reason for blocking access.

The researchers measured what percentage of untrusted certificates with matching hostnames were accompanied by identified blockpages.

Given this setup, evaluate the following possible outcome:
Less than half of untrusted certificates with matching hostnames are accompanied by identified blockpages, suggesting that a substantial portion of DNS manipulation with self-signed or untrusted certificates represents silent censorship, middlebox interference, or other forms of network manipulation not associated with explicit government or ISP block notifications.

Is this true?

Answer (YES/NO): NO